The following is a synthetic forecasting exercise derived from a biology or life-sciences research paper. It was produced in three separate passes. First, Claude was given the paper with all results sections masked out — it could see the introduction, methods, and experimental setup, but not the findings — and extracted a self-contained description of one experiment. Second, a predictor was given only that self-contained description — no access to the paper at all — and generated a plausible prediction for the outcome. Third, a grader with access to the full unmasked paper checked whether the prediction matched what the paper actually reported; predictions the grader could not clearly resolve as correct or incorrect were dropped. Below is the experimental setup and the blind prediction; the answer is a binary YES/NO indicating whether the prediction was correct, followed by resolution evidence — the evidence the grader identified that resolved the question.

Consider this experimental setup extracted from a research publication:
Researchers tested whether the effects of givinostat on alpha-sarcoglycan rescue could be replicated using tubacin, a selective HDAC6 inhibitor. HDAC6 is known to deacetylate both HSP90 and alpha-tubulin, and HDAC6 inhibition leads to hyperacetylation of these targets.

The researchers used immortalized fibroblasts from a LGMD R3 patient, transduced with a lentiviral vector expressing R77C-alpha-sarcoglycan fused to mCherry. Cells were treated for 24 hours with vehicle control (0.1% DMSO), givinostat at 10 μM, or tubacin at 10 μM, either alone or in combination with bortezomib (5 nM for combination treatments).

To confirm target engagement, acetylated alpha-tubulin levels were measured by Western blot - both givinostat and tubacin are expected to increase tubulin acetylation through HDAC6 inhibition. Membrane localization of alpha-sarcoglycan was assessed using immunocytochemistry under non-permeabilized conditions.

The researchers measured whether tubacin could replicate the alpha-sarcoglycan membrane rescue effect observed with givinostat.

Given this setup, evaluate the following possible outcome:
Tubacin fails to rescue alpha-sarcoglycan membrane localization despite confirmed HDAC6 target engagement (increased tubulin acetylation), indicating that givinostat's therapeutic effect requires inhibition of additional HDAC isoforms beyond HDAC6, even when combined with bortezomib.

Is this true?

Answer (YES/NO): NO